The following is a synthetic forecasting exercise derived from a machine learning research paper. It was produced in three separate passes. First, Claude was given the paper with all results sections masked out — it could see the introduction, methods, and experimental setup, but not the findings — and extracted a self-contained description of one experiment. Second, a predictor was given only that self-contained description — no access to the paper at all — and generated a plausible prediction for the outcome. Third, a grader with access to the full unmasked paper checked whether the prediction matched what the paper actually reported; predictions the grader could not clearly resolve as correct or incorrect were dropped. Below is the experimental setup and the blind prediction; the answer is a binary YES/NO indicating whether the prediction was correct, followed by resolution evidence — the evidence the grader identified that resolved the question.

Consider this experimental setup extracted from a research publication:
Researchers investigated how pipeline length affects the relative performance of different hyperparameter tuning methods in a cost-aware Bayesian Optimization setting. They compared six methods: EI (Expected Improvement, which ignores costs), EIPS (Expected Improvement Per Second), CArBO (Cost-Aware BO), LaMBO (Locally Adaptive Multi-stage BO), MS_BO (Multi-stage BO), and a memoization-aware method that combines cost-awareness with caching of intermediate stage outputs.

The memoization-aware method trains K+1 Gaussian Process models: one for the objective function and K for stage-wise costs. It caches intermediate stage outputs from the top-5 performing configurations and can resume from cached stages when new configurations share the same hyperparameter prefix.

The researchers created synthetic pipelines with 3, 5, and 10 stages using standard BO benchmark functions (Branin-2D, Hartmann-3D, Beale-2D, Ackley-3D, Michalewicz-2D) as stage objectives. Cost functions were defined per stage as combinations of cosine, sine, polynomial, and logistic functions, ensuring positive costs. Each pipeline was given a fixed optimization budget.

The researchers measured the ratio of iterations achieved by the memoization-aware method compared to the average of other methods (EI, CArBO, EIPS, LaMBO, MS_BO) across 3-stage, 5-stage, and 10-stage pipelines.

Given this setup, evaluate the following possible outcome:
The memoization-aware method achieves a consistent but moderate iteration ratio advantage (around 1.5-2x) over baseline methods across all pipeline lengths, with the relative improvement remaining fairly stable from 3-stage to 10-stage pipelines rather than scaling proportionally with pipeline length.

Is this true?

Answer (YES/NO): NO